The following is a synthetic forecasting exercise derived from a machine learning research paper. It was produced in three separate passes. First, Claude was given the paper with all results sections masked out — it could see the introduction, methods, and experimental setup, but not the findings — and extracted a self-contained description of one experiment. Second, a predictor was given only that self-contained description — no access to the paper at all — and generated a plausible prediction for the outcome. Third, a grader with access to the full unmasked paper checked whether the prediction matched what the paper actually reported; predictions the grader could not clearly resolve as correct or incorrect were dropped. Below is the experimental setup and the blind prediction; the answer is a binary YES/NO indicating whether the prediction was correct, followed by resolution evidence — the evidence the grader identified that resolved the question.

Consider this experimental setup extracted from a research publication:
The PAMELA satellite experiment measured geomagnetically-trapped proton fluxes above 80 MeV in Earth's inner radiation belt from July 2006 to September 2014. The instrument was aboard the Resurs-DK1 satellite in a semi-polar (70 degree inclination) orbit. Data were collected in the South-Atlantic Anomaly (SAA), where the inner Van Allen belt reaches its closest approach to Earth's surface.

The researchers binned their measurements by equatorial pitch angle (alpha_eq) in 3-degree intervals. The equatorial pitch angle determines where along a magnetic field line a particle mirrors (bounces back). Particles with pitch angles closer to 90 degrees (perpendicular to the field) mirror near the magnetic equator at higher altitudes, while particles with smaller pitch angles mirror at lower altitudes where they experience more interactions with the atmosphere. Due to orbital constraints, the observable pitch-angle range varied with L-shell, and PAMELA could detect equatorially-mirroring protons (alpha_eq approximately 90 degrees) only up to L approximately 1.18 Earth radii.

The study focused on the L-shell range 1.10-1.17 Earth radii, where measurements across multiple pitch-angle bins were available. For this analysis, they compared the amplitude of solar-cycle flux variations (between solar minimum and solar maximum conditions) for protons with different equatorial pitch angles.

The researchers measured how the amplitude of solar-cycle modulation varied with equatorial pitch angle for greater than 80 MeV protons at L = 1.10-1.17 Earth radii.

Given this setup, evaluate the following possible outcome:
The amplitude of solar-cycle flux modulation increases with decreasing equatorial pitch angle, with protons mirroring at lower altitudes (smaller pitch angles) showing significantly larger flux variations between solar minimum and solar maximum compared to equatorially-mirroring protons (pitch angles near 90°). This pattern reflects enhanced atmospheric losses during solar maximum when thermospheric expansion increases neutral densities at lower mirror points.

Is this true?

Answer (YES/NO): NO